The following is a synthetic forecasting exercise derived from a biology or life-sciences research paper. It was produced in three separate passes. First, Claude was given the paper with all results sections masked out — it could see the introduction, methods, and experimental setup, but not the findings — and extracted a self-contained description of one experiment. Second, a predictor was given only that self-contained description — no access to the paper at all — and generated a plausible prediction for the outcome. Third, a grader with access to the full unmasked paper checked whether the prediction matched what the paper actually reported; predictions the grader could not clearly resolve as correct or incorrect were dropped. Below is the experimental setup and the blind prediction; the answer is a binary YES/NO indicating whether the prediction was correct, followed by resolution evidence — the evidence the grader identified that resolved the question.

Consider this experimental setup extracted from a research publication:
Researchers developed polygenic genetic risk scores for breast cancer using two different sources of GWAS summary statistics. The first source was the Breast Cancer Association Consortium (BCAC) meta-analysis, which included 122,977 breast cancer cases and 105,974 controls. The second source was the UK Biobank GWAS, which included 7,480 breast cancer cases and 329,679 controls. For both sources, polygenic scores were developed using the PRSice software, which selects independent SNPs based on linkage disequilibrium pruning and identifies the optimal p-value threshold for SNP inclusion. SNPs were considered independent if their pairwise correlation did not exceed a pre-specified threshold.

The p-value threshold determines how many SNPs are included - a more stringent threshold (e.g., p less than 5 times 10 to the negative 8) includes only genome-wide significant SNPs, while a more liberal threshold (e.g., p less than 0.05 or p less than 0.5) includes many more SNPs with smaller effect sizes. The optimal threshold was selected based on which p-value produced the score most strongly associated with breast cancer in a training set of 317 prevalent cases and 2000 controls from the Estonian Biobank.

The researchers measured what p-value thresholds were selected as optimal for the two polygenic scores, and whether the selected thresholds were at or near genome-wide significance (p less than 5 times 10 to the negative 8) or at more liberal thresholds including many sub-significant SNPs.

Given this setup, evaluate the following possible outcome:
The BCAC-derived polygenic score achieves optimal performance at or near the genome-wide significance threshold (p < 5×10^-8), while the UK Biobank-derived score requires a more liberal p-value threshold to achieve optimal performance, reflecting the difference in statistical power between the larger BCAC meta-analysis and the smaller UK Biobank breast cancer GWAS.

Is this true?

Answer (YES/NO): NO